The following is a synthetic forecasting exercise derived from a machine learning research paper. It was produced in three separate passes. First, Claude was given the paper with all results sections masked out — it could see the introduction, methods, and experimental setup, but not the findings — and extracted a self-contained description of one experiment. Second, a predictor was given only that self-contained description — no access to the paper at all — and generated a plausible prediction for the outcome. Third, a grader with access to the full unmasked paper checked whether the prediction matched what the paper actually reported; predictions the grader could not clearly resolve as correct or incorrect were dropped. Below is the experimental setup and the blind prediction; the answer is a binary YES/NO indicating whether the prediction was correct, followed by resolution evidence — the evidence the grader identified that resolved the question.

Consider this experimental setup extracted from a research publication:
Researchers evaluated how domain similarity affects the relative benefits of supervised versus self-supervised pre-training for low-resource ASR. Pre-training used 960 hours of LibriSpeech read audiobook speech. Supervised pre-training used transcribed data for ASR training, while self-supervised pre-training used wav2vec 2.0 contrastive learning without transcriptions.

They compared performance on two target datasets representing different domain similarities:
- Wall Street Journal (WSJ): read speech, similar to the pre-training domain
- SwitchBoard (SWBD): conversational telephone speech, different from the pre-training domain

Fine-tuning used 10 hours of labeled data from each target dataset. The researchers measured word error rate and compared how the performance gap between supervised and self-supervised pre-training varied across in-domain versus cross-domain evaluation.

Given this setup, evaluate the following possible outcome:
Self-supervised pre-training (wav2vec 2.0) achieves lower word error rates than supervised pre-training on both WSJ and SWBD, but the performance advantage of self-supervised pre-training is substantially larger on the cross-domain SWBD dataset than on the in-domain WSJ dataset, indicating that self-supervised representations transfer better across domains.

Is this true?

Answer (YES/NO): YES